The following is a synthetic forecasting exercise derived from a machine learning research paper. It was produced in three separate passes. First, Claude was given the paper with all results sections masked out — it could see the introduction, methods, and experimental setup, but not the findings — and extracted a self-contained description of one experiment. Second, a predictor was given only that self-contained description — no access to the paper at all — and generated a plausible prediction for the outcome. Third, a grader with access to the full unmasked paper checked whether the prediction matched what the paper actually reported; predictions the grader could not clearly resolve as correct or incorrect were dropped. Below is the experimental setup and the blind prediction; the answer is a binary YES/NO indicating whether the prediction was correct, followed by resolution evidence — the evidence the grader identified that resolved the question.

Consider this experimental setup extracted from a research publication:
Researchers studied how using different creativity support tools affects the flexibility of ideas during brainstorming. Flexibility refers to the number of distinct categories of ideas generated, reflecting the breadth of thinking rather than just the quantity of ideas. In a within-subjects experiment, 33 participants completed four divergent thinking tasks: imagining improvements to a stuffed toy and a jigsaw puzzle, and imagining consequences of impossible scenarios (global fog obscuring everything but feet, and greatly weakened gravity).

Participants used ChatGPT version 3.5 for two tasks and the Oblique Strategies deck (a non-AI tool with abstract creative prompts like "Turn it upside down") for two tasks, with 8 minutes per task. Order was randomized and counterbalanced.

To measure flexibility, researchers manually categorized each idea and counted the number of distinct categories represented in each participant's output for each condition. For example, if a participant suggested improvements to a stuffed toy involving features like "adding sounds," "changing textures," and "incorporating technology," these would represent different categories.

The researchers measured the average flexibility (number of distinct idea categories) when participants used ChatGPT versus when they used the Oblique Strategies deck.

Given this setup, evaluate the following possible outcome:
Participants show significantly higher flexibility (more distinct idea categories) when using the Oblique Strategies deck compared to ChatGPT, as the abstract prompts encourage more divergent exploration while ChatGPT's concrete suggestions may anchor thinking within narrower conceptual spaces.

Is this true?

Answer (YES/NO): NO